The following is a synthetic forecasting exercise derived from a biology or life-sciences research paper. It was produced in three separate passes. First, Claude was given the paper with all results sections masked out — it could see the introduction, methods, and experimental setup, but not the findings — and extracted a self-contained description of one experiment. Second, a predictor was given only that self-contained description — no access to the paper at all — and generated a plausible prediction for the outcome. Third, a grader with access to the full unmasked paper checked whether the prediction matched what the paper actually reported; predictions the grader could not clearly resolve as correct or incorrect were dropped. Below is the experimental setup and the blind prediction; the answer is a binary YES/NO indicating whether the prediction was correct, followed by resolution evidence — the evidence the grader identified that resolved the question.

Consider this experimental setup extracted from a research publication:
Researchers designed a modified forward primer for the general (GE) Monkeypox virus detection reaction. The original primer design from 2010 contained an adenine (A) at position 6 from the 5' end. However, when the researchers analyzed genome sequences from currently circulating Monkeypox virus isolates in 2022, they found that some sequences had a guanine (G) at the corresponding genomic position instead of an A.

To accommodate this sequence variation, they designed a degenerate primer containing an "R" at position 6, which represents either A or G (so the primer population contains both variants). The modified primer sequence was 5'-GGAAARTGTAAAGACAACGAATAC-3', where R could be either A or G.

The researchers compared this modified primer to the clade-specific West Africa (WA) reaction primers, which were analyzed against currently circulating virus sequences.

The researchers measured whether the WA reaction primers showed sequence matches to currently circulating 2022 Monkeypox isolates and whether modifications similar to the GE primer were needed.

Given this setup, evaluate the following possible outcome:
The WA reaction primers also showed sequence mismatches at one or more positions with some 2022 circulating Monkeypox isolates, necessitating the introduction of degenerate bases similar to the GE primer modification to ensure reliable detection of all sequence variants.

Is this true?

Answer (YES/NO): NO